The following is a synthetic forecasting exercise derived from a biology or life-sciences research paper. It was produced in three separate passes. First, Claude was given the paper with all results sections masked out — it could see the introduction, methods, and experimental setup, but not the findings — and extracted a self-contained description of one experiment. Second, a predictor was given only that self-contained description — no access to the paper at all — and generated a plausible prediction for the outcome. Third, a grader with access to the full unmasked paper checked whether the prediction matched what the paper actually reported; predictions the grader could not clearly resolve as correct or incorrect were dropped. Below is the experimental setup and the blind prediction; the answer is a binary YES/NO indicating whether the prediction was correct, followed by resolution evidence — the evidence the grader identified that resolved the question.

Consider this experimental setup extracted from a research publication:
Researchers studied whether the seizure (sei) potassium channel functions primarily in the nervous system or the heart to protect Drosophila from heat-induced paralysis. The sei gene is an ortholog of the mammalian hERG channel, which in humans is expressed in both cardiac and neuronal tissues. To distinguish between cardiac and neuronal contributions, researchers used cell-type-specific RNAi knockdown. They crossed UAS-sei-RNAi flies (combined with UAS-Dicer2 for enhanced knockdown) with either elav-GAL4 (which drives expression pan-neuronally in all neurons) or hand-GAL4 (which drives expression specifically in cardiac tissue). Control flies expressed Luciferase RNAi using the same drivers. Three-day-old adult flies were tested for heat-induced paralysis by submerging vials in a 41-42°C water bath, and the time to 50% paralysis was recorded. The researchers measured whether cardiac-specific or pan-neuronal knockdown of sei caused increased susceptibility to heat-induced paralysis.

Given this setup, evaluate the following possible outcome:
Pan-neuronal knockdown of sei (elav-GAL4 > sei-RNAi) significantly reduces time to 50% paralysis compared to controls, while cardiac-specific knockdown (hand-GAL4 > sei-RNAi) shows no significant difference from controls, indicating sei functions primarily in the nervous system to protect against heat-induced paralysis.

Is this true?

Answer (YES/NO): YES